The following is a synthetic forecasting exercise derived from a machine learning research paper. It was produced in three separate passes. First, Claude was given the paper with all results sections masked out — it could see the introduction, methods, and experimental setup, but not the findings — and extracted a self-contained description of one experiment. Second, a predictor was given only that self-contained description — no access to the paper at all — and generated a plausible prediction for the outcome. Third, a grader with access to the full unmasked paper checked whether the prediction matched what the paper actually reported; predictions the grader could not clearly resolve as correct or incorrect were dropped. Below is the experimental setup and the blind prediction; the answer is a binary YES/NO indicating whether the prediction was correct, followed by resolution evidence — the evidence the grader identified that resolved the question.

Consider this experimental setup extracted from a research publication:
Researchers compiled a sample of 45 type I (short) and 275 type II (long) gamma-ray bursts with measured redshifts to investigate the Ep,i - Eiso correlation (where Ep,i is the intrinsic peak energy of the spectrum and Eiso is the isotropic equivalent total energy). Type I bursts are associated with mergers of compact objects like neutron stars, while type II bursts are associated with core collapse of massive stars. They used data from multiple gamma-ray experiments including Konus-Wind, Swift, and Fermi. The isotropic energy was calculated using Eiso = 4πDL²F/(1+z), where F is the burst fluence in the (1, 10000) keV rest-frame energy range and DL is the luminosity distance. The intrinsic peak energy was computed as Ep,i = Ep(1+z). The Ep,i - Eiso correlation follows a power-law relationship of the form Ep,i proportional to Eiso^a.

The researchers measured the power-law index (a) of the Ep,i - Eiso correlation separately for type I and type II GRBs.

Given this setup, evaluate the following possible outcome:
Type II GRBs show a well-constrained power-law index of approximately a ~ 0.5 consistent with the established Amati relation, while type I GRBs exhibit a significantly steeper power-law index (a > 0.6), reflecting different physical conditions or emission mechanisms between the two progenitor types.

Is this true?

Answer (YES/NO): NO